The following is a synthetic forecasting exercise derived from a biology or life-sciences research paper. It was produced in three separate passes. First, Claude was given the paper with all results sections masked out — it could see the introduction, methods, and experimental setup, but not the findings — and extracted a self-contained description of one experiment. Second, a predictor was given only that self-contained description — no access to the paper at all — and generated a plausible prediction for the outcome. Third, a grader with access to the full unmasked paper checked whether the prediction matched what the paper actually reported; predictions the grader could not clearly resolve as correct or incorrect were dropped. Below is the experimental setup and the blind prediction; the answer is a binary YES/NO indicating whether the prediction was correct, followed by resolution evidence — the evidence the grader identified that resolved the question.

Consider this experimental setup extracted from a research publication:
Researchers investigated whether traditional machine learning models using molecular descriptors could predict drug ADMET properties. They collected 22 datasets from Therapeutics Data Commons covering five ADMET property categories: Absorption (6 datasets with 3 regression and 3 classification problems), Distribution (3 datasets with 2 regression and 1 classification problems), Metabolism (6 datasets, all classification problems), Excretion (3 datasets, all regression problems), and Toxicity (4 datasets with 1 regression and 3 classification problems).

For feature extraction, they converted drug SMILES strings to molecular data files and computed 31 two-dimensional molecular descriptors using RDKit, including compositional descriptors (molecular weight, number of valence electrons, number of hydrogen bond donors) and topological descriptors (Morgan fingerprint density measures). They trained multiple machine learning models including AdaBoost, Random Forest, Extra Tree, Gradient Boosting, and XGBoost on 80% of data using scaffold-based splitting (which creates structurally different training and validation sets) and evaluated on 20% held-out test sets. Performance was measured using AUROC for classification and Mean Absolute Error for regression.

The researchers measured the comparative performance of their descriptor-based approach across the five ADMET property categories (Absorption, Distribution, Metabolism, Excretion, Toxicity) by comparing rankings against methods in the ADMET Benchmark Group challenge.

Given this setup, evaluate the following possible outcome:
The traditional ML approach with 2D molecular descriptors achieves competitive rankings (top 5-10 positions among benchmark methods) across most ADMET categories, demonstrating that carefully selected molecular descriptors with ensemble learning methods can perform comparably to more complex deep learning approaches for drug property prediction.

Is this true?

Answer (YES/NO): NO